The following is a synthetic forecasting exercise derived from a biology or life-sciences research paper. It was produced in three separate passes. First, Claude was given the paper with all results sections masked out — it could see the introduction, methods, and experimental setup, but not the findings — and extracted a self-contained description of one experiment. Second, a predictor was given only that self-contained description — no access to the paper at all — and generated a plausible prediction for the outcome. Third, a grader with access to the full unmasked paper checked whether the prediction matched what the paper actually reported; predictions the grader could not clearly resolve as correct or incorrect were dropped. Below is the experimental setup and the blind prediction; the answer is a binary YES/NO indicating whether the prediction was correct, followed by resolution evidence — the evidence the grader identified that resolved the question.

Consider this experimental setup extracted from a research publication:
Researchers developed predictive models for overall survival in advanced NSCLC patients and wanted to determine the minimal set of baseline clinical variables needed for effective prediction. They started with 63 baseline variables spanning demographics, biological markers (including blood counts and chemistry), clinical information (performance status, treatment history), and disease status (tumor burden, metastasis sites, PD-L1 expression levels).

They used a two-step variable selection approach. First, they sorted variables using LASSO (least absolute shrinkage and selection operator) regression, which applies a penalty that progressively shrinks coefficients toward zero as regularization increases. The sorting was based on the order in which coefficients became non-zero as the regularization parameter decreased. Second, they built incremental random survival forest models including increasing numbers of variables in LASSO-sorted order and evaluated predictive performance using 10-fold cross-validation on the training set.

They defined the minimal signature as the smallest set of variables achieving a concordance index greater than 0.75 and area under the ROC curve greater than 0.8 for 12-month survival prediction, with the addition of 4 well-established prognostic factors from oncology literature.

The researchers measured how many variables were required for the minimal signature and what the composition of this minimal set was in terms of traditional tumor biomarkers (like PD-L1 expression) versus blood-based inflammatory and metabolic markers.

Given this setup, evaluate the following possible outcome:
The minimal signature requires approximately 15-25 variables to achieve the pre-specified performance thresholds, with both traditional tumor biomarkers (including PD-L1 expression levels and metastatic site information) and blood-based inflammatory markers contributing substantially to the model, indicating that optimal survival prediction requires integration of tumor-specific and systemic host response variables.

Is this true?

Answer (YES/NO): NO